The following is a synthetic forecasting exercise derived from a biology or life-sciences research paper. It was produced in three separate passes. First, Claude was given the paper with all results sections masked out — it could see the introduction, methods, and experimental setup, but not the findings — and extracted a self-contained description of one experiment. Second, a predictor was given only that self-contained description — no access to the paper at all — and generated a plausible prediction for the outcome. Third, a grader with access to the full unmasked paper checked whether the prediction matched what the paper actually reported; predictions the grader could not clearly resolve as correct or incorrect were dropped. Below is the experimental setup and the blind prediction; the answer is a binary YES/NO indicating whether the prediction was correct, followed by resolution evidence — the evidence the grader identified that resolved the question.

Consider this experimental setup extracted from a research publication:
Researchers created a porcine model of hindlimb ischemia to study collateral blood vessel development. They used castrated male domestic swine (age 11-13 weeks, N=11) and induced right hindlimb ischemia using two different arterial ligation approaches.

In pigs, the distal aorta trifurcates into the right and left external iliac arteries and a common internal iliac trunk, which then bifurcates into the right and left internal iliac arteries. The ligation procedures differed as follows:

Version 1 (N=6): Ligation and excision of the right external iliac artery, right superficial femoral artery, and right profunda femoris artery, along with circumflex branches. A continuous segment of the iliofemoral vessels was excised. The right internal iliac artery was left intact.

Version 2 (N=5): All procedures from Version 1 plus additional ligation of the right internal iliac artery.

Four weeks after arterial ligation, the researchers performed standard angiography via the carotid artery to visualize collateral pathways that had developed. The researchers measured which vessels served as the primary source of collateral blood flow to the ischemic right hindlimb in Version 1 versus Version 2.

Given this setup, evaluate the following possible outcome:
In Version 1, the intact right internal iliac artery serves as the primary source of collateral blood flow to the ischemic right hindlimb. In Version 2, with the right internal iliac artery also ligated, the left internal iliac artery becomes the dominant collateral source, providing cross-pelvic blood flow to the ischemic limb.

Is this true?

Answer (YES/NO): NO